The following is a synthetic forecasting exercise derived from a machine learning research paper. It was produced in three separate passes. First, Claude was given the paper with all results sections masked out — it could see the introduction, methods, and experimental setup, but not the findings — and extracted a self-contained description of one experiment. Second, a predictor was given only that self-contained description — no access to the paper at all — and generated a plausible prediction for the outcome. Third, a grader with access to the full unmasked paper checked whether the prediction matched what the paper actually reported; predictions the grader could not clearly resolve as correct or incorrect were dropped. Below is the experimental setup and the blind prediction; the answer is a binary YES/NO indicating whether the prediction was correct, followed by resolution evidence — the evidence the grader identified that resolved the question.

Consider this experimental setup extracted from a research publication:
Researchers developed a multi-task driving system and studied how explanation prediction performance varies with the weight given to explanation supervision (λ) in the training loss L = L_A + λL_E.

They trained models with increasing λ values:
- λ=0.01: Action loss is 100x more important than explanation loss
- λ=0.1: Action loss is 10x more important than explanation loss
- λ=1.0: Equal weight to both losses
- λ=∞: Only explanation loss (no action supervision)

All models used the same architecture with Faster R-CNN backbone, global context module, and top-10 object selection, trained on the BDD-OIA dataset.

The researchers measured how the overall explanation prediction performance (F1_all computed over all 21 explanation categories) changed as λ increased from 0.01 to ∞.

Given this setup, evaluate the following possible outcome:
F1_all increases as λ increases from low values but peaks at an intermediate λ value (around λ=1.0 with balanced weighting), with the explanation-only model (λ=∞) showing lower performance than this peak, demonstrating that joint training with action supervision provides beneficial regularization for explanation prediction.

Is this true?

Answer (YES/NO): YES